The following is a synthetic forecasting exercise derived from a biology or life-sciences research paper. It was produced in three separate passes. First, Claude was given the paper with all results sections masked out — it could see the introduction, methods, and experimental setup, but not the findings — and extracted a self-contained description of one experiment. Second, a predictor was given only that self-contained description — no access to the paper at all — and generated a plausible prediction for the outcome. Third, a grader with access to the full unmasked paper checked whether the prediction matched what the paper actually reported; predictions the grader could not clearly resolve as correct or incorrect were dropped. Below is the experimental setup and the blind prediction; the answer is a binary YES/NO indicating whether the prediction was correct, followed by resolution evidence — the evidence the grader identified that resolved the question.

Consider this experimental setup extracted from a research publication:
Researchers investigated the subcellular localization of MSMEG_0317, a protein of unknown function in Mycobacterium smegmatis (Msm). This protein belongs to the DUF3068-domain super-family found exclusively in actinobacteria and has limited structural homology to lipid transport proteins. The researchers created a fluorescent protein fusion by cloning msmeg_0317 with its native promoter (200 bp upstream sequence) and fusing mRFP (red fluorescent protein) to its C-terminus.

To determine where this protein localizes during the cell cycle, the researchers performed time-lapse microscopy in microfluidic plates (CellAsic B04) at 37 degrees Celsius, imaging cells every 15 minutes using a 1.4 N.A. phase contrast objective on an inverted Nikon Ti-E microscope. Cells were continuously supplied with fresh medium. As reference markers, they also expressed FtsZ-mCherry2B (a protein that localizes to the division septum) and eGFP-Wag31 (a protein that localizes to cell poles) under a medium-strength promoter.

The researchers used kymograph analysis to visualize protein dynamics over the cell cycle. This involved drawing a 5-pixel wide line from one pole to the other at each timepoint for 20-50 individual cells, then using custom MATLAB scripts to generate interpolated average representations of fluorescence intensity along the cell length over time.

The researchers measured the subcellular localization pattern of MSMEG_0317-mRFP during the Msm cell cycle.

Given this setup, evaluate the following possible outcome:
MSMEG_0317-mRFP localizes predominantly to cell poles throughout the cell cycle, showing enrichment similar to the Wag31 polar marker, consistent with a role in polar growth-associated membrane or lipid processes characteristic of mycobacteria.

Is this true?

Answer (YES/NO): NO